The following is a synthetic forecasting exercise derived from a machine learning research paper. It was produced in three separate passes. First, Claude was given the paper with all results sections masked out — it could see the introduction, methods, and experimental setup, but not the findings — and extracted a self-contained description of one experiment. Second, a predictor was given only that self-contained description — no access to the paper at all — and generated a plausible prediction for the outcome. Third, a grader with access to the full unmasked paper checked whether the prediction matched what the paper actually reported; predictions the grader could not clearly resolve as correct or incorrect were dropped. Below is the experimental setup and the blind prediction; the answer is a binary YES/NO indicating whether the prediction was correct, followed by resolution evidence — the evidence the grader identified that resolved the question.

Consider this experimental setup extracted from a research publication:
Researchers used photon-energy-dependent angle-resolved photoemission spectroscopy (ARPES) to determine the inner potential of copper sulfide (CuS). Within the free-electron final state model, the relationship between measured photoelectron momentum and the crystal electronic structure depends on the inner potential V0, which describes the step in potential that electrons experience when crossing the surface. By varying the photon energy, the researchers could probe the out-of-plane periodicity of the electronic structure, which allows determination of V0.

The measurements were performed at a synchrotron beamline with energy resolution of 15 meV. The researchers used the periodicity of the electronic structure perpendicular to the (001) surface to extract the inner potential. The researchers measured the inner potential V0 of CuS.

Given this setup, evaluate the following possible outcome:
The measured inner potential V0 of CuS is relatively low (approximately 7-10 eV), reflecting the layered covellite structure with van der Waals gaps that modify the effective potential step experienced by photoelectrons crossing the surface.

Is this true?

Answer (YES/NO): YES